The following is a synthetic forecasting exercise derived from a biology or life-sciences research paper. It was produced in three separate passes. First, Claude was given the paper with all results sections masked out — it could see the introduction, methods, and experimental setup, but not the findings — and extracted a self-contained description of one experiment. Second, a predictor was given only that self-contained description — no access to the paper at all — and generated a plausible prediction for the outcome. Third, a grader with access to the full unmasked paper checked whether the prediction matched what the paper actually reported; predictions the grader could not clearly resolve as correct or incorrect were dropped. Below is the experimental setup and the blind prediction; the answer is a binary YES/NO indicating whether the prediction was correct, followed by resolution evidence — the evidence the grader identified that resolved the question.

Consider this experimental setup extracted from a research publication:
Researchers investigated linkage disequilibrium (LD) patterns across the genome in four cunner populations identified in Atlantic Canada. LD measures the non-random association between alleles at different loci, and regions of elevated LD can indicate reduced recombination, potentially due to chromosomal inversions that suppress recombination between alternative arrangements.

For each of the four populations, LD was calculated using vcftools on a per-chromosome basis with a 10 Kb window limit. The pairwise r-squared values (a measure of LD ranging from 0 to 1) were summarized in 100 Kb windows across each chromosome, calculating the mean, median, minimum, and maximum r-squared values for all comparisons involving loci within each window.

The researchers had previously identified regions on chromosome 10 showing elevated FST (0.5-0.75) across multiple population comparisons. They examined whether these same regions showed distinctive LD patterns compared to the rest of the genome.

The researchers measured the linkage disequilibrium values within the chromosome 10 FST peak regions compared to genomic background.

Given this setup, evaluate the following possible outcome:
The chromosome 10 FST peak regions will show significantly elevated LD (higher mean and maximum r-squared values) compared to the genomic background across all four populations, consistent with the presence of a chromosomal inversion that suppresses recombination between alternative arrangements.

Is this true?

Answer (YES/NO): NO